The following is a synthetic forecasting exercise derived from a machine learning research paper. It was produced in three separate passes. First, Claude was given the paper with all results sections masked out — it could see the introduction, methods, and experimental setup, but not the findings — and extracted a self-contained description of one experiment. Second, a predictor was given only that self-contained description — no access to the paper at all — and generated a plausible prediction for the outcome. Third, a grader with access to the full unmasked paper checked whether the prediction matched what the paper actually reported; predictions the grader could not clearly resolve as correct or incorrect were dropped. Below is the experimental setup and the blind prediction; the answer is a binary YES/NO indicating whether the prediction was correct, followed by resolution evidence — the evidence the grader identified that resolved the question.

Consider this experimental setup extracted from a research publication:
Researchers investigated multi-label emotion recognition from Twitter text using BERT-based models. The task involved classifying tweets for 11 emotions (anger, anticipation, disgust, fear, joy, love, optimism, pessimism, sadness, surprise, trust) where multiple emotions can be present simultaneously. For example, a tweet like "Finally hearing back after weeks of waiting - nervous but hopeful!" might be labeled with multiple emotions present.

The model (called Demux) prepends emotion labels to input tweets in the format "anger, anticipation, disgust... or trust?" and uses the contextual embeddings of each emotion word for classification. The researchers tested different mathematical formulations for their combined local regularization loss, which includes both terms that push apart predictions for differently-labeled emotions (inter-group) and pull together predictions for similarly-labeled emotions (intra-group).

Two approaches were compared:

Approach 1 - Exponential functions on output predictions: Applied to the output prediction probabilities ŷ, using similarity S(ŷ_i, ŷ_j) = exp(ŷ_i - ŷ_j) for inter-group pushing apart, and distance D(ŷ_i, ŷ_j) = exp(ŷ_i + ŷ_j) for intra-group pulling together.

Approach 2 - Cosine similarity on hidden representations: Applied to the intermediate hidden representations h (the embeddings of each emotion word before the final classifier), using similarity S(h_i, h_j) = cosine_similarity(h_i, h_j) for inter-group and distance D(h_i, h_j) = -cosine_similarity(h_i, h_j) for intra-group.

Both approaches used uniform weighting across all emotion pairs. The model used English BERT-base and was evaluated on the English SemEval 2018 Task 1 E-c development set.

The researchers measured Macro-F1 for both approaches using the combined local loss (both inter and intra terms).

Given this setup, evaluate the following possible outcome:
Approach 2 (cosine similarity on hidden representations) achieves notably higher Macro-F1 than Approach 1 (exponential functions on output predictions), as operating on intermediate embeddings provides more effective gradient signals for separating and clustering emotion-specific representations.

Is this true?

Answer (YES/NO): NO